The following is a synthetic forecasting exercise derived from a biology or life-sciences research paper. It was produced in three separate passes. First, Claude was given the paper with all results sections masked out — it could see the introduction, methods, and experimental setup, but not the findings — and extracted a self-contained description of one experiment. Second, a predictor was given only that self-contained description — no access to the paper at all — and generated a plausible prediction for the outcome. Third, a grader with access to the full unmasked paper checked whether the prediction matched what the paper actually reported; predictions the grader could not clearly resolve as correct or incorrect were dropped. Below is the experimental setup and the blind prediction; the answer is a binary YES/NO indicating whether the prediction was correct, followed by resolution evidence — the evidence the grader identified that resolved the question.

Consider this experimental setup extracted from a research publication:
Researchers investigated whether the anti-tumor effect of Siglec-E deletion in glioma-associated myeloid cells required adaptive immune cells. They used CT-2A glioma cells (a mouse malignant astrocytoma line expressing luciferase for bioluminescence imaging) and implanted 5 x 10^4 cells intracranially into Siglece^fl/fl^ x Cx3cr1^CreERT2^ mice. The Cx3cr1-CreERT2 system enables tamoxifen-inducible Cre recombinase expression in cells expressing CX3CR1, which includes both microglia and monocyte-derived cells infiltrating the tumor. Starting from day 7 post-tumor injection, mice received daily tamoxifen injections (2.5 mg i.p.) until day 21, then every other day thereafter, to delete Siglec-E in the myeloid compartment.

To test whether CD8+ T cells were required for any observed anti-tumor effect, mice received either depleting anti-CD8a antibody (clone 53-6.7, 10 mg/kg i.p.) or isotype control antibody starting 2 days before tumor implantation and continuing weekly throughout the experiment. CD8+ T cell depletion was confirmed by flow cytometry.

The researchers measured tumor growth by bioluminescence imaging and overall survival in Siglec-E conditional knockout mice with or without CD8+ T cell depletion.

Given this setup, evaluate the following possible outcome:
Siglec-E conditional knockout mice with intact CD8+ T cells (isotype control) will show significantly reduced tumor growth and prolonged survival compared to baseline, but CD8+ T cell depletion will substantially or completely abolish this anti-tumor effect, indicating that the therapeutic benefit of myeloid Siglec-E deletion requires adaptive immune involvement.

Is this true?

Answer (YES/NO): YES